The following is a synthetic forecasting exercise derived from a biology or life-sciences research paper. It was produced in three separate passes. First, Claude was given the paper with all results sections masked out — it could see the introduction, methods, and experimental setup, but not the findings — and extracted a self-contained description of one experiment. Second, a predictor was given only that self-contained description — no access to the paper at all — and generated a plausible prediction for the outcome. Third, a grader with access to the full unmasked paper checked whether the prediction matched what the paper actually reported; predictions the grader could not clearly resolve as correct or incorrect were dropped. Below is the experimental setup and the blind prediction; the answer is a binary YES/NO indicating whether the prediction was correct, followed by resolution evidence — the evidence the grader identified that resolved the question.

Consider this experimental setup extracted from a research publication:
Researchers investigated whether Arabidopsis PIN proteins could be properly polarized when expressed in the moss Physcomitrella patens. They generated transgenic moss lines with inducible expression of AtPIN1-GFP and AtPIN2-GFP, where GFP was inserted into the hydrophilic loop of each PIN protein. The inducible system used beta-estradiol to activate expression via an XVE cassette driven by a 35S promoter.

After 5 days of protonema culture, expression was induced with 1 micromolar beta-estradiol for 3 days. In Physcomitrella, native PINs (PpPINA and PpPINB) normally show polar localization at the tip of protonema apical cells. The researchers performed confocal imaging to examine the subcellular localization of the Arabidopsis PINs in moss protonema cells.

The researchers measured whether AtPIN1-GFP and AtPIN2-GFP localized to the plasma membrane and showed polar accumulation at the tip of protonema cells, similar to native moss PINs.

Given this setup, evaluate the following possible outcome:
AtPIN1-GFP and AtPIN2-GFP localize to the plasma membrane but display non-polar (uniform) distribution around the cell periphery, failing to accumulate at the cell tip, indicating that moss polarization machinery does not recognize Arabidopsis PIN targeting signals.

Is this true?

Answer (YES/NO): YES